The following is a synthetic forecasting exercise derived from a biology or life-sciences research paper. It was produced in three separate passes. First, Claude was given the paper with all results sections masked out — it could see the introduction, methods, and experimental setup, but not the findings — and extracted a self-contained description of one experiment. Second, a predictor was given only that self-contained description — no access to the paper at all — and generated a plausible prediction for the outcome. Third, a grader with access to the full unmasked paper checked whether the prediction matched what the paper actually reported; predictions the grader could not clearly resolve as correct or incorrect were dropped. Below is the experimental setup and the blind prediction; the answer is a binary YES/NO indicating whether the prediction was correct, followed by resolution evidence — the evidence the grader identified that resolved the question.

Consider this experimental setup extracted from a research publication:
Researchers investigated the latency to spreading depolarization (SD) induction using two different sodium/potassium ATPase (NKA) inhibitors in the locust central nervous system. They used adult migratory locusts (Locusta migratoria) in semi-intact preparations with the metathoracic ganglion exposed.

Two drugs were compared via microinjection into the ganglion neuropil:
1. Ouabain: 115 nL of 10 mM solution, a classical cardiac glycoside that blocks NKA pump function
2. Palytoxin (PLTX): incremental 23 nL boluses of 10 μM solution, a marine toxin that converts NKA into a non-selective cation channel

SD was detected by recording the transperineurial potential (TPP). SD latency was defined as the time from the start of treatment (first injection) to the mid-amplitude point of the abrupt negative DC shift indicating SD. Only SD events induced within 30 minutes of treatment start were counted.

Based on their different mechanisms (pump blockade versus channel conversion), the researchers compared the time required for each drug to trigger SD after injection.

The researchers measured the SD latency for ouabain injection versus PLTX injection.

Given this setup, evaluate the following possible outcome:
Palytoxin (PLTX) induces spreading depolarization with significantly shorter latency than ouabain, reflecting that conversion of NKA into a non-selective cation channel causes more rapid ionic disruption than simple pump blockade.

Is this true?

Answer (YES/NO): YES